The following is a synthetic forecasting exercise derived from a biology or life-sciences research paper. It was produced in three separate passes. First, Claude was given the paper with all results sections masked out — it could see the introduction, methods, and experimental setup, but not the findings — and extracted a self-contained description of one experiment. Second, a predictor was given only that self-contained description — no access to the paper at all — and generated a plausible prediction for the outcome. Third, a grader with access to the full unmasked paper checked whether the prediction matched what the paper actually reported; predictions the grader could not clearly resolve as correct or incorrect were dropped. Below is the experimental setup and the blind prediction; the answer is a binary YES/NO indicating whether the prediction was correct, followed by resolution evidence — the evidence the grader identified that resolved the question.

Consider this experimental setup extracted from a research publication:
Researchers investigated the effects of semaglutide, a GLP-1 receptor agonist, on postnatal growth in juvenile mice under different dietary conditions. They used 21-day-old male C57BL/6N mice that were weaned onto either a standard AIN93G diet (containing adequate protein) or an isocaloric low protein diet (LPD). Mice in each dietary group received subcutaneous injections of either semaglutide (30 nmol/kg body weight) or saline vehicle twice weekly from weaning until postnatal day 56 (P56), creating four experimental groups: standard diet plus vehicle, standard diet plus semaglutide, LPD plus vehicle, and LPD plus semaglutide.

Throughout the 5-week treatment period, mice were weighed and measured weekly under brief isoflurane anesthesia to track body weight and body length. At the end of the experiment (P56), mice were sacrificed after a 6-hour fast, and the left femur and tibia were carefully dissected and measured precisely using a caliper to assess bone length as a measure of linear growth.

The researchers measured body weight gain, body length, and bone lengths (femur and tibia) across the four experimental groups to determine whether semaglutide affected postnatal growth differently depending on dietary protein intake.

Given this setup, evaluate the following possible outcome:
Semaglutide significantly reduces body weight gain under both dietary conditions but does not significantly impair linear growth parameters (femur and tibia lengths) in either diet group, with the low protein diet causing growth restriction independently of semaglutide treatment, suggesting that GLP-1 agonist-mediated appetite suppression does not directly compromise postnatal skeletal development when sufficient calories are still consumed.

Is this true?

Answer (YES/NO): NO